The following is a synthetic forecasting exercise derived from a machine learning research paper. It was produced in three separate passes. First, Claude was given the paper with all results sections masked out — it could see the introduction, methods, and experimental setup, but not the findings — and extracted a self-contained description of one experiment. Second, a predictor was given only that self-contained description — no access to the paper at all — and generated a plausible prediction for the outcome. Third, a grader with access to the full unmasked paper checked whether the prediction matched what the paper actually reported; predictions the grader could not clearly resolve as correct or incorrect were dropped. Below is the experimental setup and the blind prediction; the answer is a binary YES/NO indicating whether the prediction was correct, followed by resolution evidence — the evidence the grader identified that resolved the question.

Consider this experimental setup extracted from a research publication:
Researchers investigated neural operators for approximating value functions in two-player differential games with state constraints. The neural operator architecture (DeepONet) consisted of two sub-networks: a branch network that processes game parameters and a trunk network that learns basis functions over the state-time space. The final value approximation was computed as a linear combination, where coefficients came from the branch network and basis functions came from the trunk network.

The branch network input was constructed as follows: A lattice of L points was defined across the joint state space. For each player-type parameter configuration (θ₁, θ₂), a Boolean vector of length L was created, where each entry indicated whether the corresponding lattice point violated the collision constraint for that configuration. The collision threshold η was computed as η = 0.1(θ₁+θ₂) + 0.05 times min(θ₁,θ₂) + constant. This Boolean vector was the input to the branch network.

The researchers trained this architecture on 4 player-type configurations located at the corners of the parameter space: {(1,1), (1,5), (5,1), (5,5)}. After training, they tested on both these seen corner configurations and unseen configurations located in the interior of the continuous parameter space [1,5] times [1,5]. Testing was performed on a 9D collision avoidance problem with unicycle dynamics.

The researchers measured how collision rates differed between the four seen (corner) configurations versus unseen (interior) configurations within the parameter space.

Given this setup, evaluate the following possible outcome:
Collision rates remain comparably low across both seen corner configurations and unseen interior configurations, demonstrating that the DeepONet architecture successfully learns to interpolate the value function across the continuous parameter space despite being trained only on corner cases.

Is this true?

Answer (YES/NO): YES